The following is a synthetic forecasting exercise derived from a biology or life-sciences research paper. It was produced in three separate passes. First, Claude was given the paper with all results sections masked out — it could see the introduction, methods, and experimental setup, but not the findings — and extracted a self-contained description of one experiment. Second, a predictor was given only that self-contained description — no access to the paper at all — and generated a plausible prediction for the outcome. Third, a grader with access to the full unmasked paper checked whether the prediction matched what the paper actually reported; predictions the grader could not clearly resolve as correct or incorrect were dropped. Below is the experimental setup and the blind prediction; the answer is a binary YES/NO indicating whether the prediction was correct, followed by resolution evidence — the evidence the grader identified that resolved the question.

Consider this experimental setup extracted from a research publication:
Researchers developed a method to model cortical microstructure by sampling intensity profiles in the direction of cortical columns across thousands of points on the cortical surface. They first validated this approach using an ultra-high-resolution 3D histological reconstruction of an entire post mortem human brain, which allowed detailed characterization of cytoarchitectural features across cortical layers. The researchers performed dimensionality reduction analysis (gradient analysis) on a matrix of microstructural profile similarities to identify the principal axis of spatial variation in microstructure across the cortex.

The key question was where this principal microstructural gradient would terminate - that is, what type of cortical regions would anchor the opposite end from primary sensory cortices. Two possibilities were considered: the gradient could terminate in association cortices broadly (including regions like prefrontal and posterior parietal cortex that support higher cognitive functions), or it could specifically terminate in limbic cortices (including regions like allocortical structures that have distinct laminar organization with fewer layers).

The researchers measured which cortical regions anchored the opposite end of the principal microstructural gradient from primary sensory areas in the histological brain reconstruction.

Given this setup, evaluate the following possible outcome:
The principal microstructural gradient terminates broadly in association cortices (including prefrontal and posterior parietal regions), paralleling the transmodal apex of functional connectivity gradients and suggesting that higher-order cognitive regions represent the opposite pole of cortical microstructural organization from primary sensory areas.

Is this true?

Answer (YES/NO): NO